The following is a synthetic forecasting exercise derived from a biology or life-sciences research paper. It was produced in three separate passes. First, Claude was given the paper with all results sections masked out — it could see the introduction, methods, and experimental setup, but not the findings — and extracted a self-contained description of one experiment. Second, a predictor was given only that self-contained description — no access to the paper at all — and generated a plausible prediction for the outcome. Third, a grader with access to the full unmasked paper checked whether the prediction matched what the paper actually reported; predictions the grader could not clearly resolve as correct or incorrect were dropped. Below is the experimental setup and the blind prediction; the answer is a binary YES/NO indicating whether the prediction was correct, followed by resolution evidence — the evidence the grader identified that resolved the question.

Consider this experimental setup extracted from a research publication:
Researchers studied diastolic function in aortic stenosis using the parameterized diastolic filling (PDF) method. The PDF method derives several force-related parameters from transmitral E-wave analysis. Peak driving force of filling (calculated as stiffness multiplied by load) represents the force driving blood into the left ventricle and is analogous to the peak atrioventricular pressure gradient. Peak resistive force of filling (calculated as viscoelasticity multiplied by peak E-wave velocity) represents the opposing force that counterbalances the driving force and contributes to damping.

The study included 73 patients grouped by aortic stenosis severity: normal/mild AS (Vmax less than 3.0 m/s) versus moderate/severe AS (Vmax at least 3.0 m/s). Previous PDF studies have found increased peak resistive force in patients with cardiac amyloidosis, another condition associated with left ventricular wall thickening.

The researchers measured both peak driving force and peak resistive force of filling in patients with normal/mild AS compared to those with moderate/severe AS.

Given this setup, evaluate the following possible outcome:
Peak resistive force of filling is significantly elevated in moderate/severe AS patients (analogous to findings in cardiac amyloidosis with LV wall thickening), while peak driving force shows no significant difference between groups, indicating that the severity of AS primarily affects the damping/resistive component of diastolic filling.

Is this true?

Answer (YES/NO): NO